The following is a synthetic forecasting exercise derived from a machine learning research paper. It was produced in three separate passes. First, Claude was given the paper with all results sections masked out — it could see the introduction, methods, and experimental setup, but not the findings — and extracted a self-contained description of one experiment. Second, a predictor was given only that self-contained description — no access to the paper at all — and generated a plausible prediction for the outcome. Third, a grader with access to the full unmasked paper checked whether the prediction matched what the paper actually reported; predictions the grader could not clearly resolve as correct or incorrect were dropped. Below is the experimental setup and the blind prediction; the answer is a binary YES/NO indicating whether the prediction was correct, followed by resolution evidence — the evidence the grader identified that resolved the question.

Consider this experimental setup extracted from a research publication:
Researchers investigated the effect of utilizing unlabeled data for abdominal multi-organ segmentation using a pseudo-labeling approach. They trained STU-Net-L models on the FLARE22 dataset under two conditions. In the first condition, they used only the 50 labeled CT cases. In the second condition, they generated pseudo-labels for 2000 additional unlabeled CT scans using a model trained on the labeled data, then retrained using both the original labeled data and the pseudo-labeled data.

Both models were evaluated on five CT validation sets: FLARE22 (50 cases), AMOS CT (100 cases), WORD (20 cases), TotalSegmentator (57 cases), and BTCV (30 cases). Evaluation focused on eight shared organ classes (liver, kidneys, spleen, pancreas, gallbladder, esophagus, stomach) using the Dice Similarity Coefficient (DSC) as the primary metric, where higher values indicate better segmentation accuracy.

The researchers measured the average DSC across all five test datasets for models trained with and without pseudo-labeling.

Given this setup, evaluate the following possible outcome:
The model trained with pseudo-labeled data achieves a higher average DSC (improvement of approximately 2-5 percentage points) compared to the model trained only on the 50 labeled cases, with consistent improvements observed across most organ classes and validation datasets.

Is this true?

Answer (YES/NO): NO